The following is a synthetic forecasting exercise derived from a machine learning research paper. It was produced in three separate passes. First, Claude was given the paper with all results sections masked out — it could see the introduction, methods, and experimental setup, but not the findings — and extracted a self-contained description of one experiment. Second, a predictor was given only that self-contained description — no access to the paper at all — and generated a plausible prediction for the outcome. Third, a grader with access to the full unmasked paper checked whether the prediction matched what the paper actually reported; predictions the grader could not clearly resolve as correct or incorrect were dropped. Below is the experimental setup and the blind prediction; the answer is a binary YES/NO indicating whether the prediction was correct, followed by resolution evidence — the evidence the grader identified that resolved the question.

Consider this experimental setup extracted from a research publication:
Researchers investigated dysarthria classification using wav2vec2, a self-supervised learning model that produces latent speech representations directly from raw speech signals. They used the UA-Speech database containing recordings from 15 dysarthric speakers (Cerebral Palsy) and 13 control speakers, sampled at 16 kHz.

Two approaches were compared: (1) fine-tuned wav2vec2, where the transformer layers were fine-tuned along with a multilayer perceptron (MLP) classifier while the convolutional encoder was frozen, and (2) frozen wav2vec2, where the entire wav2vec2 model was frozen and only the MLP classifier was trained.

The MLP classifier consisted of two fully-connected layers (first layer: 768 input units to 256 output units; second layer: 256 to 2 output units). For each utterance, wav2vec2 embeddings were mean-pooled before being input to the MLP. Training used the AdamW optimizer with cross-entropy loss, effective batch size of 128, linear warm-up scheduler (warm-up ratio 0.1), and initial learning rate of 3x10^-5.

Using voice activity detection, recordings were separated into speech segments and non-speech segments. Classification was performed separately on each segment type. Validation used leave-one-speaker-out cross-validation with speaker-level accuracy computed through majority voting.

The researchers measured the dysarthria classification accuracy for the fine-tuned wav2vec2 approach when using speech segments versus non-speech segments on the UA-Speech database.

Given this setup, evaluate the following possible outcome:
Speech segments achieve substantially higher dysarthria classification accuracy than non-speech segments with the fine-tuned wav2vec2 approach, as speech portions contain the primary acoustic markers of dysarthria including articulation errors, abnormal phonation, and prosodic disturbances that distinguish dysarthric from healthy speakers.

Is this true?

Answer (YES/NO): NO